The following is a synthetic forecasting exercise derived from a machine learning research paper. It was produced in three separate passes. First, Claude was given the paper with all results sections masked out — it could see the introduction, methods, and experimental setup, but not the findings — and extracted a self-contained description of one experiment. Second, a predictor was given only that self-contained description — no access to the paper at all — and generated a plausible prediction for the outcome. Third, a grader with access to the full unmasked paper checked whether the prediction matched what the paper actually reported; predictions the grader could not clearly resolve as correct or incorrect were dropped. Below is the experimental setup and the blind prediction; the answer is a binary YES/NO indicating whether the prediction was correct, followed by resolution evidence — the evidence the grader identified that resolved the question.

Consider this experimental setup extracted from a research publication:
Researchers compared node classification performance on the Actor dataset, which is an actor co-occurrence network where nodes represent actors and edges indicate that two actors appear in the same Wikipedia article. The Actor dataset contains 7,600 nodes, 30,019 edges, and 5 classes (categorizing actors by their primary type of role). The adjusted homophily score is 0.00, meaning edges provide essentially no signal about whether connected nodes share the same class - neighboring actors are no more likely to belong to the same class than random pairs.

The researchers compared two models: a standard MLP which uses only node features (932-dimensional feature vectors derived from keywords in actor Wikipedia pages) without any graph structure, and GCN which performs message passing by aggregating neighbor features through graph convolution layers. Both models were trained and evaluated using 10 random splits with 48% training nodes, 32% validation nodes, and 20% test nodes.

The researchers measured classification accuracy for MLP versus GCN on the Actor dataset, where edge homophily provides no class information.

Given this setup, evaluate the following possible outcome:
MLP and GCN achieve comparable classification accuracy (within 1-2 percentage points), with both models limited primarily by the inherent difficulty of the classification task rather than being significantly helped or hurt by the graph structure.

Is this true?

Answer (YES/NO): NO